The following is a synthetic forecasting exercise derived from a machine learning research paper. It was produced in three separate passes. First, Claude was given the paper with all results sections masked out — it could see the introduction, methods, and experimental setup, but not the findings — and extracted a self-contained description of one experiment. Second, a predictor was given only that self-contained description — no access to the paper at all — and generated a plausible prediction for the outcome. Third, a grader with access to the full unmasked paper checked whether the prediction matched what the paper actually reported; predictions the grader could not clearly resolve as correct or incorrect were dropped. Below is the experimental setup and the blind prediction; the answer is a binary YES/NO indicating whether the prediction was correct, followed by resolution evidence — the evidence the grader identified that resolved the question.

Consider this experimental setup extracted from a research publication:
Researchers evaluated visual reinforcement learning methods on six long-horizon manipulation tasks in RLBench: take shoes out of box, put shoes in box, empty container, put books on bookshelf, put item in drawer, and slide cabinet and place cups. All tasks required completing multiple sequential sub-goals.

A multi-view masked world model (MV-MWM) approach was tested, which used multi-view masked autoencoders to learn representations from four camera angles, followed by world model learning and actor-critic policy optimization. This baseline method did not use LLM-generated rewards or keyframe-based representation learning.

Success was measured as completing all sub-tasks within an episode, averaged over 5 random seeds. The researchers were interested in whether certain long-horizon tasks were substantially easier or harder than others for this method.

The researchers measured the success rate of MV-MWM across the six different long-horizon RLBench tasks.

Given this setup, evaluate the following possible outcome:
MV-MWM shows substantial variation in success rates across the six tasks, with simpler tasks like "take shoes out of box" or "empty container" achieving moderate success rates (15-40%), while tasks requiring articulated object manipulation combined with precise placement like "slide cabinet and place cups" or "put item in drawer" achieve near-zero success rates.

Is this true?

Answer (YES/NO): NO